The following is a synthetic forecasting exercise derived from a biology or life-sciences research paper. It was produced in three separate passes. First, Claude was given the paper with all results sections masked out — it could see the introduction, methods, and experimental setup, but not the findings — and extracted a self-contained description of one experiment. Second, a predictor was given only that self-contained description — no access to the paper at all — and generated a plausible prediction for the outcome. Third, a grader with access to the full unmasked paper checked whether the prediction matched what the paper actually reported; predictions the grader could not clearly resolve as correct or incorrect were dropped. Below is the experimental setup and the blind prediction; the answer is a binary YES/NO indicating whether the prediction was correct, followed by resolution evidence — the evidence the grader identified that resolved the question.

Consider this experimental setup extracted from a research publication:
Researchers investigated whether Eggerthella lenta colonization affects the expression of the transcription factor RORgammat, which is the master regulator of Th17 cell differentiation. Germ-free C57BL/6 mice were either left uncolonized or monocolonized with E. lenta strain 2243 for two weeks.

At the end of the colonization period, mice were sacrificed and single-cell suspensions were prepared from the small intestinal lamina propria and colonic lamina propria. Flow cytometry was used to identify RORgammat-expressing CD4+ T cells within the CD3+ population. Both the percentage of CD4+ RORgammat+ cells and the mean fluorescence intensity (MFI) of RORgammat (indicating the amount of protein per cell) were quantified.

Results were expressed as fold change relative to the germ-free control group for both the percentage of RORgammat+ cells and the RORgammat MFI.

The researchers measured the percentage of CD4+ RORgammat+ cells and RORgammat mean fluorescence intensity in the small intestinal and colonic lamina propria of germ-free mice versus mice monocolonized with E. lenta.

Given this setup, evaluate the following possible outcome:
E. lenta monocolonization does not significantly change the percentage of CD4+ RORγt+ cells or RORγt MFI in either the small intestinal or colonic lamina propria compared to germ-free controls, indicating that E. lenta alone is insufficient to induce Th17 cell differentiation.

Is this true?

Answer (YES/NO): NO